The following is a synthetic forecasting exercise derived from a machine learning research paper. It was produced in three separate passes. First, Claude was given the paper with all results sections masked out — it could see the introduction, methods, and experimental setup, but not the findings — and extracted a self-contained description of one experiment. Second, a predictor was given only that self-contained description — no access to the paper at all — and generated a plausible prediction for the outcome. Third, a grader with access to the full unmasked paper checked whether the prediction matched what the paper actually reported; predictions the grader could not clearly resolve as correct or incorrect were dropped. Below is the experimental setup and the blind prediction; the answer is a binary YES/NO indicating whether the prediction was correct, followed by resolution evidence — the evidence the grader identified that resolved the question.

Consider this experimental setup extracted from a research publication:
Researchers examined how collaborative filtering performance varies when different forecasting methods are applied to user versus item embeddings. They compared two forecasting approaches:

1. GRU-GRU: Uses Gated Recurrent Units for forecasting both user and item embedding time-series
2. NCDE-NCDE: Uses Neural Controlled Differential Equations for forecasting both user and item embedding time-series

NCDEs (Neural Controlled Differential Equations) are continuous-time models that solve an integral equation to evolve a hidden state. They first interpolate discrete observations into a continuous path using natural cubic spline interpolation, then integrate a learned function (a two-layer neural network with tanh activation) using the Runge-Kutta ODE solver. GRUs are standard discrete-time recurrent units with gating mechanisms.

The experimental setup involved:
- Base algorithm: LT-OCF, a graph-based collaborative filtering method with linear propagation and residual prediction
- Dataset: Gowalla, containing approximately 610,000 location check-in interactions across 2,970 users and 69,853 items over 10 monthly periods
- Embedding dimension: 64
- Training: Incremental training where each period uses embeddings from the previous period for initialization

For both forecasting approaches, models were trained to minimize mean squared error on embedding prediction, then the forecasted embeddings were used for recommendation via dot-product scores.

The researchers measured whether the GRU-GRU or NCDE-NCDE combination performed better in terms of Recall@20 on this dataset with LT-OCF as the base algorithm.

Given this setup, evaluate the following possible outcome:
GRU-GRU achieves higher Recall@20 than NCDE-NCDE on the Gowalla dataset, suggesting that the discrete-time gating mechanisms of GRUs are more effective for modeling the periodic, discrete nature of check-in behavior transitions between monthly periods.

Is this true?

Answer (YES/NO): YES